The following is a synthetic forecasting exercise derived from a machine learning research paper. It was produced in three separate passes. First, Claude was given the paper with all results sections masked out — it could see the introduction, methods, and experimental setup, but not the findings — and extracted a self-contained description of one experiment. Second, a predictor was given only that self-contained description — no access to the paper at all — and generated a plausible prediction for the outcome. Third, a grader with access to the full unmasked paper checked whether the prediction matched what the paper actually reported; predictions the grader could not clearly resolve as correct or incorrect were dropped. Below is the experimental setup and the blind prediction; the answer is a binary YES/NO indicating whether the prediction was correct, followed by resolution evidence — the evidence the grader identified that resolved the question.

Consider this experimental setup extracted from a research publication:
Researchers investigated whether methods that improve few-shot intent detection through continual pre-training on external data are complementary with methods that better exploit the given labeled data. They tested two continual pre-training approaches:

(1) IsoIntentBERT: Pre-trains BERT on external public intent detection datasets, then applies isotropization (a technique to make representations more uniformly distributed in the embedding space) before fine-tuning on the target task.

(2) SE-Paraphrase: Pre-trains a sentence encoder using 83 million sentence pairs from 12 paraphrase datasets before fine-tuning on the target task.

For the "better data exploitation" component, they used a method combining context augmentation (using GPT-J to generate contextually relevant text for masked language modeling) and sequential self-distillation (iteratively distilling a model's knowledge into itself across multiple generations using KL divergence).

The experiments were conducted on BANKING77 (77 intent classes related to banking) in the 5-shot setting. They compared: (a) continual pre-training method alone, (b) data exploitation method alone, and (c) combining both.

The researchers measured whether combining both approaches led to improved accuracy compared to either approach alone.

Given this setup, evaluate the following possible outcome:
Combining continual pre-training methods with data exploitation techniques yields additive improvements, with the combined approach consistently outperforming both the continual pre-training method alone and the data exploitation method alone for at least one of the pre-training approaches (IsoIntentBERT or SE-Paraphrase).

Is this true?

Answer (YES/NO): YES